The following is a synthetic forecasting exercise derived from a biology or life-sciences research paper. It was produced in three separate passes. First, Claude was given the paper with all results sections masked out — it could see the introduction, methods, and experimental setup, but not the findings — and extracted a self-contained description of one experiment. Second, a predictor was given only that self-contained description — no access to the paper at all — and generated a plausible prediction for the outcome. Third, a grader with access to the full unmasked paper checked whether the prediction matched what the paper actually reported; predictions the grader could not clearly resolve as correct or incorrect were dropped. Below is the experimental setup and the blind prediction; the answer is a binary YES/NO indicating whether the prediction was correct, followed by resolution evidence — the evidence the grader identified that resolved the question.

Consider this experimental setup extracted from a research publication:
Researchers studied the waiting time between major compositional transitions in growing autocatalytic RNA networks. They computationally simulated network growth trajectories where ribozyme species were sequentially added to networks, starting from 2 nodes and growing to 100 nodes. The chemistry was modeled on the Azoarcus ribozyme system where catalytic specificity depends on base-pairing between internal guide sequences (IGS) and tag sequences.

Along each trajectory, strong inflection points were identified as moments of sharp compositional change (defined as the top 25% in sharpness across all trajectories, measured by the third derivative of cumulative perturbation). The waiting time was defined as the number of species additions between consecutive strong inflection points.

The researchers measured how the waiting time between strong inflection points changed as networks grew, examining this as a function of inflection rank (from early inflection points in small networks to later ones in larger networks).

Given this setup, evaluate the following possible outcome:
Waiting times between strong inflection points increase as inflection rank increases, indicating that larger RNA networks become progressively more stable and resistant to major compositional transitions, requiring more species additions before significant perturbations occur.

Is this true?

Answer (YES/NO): YES